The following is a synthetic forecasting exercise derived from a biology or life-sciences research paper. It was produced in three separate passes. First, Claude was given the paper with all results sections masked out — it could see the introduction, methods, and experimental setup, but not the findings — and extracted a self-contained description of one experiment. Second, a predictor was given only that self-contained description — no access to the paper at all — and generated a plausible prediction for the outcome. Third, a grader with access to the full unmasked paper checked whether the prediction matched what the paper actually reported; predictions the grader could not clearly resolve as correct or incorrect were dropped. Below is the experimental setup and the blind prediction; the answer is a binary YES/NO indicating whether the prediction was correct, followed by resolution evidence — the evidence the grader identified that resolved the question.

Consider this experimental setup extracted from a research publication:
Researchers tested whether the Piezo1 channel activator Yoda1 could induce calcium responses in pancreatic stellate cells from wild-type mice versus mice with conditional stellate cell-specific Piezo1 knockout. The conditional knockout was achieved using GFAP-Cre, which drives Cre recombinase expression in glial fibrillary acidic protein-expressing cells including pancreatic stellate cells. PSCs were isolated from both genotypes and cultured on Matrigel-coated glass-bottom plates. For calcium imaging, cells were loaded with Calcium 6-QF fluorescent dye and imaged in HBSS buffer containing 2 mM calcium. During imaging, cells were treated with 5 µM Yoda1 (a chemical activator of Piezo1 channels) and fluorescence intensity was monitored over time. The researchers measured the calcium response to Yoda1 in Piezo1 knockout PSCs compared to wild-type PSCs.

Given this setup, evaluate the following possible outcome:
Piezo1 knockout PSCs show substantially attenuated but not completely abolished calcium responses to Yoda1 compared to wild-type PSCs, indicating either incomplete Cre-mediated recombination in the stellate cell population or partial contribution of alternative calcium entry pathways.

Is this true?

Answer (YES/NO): NO